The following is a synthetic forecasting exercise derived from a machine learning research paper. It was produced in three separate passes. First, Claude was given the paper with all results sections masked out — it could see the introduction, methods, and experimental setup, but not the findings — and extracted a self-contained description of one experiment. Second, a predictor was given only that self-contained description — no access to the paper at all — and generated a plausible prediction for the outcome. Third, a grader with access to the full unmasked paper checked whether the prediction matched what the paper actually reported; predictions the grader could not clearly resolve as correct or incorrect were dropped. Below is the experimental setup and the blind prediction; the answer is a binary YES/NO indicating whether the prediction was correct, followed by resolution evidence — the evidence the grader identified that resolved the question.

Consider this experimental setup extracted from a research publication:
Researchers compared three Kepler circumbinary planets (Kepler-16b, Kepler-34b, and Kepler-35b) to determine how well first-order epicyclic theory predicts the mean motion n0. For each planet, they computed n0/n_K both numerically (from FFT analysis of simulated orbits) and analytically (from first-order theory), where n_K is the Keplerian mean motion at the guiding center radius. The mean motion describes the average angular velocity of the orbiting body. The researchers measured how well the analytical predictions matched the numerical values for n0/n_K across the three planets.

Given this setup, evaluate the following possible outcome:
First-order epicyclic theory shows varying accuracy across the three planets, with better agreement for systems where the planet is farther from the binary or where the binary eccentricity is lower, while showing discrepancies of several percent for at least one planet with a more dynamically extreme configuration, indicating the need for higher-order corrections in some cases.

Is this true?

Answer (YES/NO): NO